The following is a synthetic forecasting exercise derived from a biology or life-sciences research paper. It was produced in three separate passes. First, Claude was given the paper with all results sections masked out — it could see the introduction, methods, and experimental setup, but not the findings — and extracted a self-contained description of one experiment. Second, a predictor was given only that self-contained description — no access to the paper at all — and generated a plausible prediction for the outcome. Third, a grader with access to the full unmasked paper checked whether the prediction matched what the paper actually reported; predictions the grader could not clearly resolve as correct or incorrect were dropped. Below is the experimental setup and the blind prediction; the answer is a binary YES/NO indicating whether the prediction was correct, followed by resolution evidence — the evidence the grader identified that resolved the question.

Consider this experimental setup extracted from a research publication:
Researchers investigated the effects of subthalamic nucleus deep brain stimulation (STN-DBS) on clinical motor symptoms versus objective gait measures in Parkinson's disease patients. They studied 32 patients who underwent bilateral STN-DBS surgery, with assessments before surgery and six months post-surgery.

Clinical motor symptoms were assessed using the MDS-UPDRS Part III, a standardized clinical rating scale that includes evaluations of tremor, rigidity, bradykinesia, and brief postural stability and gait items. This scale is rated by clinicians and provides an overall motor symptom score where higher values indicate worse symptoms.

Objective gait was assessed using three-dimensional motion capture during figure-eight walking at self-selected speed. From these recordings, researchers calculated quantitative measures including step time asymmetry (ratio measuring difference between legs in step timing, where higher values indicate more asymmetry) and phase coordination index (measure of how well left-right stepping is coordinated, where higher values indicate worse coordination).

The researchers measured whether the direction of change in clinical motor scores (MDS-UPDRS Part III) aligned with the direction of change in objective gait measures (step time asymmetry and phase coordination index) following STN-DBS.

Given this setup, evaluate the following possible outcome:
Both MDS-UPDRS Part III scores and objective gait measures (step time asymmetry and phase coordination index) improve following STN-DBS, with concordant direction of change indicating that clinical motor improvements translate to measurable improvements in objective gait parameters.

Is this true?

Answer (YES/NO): NO